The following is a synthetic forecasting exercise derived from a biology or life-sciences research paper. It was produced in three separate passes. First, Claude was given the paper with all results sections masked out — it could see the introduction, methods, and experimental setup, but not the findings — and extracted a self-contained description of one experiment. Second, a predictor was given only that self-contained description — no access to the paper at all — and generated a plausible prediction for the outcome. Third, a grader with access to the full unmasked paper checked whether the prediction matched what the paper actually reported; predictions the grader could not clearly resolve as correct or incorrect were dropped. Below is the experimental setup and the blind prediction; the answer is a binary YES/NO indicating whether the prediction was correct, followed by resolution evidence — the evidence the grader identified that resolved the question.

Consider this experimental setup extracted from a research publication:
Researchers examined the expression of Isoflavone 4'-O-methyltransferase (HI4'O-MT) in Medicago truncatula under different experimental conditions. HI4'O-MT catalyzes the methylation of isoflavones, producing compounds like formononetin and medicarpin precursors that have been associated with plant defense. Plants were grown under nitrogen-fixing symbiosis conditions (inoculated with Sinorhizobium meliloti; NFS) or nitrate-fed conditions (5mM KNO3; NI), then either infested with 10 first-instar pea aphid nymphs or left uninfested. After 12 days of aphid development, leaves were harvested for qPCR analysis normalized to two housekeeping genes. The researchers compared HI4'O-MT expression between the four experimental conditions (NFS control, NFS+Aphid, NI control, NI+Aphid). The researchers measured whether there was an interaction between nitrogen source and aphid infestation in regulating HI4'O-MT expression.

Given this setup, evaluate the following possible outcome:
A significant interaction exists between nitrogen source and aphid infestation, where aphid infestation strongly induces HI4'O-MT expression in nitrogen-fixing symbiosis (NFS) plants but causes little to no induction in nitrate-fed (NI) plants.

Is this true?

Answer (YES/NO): NO